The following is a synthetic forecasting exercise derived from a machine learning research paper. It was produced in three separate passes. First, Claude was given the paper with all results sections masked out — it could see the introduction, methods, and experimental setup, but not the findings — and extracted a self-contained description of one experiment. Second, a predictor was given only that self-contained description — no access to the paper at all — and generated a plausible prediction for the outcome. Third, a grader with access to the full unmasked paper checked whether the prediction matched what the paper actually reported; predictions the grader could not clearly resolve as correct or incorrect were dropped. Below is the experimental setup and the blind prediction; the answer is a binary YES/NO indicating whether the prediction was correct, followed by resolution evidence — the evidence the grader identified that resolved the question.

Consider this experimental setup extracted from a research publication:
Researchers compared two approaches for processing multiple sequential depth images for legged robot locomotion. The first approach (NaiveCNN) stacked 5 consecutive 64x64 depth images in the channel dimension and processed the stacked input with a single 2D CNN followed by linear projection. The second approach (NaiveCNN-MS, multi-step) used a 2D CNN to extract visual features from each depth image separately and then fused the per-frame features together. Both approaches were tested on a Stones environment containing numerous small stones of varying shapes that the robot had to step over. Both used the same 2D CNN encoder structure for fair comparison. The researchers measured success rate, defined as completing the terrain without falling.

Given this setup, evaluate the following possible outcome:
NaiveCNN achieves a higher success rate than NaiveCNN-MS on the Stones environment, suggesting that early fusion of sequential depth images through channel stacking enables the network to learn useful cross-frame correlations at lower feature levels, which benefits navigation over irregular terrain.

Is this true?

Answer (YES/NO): YES